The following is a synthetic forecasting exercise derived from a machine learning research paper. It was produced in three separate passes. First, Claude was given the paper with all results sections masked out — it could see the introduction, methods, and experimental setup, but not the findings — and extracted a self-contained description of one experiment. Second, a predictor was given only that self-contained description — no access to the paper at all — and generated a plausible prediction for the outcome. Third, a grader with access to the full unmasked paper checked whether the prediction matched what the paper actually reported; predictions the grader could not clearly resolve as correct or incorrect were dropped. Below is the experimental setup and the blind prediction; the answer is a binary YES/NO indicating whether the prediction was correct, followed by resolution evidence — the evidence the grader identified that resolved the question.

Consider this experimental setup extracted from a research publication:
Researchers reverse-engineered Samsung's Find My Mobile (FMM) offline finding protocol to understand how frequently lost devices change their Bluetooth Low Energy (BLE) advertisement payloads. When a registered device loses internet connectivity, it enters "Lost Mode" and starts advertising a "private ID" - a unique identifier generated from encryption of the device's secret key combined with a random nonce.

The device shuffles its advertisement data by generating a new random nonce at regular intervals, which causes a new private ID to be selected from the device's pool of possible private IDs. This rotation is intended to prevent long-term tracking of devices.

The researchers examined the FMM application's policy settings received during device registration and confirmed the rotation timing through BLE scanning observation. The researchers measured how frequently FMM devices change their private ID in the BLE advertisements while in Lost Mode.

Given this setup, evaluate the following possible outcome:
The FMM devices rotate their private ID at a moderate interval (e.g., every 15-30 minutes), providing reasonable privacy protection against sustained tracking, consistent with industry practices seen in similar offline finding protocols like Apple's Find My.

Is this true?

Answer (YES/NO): NO